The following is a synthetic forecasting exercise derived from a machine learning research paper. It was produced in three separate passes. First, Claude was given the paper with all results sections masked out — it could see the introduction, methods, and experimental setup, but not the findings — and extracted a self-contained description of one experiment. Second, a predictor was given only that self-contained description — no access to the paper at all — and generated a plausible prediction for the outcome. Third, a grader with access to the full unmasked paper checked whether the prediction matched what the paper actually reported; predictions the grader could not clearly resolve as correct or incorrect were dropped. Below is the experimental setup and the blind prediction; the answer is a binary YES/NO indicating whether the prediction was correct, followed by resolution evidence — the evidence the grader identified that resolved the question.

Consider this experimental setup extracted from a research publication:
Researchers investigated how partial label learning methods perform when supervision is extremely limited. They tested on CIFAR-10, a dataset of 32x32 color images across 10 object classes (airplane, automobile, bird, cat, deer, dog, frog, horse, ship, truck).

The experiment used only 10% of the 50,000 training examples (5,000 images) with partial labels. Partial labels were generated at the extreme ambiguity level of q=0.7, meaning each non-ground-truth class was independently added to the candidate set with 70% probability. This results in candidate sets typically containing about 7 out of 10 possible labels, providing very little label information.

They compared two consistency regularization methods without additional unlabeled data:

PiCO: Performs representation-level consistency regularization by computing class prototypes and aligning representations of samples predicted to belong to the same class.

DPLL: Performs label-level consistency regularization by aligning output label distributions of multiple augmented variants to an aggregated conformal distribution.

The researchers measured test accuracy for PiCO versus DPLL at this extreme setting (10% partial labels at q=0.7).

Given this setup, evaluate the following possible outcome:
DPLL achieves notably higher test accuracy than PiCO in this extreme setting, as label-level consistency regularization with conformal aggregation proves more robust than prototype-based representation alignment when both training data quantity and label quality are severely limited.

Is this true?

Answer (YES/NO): NO